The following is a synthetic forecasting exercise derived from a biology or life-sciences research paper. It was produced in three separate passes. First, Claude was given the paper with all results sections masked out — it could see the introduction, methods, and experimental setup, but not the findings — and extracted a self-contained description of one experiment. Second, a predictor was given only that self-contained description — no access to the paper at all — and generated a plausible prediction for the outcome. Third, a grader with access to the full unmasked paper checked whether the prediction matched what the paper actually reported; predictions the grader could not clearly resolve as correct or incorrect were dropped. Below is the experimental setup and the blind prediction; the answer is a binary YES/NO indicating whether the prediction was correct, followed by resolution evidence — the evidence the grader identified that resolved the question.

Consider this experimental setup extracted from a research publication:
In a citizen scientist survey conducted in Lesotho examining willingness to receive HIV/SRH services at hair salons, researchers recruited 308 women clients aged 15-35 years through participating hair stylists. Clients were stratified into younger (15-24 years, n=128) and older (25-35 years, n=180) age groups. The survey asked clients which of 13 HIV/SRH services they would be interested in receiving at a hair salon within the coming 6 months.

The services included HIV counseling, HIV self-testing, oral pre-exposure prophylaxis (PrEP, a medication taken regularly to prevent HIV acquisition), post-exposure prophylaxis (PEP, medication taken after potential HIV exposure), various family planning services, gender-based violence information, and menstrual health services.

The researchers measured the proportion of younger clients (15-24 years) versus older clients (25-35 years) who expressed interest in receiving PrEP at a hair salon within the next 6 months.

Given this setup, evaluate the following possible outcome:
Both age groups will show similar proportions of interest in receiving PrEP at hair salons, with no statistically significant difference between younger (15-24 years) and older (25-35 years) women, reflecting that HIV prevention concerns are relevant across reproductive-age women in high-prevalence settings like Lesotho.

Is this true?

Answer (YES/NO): NO